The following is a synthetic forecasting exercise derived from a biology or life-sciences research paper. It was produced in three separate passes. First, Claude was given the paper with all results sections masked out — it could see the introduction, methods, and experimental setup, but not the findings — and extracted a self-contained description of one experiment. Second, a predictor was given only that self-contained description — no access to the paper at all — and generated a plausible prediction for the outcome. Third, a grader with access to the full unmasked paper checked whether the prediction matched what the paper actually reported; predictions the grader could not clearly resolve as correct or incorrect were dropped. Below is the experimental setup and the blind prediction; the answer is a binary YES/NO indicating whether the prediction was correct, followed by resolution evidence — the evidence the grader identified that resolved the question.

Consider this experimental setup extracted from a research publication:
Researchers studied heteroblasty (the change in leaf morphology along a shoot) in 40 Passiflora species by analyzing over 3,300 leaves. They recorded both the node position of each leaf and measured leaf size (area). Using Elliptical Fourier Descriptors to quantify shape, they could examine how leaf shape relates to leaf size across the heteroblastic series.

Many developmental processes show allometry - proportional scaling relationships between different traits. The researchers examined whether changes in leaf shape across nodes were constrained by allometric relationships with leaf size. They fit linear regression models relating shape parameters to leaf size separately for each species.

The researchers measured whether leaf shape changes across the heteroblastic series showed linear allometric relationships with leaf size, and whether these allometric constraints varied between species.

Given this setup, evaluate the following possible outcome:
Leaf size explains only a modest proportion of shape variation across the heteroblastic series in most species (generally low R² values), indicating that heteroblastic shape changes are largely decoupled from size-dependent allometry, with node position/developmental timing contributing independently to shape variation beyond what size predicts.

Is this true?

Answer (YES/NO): NO